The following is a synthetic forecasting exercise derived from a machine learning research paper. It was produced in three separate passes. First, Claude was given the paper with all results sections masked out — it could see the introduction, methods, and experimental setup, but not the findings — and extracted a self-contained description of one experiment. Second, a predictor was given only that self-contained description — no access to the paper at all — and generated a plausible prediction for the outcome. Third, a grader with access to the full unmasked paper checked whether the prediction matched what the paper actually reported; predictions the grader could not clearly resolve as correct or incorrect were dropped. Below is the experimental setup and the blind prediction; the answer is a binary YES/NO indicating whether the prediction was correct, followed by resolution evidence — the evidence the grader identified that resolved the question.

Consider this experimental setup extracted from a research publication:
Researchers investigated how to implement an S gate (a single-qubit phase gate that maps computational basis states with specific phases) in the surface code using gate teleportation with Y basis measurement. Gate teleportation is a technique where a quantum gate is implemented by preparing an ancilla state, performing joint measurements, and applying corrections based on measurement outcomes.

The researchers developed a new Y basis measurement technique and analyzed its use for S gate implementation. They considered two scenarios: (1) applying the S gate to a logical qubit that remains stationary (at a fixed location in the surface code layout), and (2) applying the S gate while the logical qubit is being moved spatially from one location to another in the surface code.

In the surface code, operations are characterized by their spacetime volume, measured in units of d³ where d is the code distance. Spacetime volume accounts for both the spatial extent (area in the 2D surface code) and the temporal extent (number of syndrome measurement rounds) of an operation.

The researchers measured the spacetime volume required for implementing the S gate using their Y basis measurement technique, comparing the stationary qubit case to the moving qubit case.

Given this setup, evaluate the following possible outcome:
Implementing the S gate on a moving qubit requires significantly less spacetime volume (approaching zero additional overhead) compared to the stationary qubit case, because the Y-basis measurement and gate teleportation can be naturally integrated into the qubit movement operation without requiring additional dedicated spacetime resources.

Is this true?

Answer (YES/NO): NO